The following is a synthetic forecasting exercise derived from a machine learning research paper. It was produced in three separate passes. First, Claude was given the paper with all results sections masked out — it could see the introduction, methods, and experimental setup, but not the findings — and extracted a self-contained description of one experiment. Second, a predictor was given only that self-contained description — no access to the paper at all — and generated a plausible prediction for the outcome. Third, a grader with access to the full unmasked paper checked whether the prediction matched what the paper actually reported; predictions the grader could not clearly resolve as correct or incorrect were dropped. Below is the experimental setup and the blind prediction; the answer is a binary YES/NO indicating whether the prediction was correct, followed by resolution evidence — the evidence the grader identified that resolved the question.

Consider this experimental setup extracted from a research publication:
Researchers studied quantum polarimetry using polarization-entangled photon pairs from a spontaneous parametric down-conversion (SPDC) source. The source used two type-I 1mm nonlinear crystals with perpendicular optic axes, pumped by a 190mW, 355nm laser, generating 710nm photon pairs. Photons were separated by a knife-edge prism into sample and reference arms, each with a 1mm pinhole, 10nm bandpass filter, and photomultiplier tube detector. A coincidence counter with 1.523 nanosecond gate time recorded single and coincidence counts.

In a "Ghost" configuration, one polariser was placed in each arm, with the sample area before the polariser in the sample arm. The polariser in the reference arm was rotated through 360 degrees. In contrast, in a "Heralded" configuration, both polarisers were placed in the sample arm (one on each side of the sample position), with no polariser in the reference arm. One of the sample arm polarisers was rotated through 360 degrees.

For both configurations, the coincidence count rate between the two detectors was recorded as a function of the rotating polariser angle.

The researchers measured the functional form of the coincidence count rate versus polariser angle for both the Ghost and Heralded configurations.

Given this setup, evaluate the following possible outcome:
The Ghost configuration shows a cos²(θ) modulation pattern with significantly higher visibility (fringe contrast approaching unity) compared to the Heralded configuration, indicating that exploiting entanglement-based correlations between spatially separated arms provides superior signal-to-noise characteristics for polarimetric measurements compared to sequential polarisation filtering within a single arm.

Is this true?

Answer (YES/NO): NO